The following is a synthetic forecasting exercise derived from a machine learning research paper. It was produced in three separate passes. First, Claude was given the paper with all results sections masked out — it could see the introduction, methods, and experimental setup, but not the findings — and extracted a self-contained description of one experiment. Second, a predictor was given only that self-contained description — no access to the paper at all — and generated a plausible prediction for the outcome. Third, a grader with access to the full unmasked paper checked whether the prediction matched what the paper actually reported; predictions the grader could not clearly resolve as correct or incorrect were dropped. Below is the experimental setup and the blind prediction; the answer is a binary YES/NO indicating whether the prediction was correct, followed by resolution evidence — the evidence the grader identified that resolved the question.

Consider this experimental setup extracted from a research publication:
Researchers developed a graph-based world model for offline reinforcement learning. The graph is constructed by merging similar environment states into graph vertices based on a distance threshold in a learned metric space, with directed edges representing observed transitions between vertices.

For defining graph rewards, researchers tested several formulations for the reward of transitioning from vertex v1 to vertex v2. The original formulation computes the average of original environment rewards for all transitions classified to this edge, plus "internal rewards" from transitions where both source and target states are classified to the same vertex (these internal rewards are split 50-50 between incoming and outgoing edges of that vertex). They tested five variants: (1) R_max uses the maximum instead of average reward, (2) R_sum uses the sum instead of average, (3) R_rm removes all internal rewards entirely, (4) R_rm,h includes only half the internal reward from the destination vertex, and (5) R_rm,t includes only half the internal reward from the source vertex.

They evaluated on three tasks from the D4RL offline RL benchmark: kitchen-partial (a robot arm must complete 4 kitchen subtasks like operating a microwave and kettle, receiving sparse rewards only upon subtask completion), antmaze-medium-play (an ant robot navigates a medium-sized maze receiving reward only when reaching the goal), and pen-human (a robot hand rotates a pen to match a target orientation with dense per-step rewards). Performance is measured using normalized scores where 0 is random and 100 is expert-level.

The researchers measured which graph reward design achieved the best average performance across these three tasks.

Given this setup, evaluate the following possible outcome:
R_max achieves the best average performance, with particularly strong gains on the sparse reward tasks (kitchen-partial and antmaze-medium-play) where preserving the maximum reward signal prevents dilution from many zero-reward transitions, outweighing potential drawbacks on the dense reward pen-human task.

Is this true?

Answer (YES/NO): NO